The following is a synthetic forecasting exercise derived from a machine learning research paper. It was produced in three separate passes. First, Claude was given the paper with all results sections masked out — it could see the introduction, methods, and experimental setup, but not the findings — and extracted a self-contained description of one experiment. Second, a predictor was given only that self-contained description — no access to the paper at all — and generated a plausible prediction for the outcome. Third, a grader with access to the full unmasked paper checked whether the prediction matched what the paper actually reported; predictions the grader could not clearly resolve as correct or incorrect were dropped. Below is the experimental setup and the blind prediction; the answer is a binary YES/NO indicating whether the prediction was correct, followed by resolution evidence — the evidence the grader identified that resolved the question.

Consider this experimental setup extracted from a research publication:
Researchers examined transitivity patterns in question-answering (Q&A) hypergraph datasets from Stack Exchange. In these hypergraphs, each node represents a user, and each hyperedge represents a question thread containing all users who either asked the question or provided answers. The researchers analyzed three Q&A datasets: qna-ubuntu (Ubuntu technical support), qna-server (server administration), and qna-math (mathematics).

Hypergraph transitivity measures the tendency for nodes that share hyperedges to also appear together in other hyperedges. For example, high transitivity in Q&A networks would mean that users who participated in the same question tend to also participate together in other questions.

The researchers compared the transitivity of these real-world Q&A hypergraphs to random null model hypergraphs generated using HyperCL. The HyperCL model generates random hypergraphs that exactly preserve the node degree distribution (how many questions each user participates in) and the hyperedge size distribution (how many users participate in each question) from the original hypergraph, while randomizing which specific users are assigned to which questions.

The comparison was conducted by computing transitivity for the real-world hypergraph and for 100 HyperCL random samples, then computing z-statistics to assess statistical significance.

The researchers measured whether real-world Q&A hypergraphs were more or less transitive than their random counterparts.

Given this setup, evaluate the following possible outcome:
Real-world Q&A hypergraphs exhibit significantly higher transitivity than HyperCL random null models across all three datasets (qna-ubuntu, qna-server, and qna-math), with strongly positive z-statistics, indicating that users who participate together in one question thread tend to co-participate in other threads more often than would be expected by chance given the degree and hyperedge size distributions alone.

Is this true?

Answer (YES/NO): NO